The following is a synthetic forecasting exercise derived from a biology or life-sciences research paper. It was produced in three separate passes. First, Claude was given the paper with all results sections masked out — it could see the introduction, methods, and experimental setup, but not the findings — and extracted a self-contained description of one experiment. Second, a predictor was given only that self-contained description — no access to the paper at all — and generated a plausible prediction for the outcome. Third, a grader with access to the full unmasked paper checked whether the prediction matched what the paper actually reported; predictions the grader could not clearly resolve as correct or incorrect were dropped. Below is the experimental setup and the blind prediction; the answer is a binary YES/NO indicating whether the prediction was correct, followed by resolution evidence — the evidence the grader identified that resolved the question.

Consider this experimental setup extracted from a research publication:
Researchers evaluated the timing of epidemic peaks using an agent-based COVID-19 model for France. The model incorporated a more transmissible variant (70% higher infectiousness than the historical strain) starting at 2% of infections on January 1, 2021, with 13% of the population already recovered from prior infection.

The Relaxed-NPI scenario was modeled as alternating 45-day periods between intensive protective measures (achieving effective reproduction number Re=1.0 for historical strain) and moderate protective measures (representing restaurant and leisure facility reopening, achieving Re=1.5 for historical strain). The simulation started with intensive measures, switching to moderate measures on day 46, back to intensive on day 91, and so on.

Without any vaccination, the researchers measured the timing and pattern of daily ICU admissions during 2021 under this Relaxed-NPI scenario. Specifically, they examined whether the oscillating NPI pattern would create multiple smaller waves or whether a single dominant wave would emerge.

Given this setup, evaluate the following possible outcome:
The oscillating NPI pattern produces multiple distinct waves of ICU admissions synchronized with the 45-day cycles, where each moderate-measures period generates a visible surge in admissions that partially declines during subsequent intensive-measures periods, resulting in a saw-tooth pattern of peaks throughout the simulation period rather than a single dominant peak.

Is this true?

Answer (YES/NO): NO